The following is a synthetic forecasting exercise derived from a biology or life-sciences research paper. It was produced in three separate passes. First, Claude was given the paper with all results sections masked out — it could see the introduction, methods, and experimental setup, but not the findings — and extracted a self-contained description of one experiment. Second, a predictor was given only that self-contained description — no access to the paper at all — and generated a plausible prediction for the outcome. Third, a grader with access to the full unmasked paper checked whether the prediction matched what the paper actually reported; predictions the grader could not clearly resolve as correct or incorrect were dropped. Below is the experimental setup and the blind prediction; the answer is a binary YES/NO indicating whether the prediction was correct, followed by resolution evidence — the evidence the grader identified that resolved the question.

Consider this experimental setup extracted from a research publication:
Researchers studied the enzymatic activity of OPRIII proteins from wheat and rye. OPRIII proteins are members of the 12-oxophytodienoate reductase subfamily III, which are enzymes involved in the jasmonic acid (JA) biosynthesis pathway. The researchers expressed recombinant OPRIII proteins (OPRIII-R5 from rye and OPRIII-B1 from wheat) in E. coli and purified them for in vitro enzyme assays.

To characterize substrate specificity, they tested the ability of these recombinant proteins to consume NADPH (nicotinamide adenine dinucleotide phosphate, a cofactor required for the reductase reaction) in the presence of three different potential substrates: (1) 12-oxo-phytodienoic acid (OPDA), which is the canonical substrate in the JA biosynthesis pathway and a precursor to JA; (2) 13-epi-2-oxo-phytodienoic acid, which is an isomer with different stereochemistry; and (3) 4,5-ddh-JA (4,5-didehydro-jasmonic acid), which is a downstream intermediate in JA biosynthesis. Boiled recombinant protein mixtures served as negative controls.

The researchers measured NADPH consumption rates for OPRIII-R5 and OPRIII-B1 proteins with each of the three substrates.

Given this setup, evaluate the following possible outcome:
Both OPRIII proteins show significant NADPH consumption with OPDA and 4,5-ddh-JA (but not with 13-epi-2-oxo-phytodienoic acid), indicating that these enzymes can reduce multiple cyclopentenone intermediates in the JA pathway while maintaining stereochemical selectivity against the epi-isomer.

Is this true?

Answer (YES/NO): NO